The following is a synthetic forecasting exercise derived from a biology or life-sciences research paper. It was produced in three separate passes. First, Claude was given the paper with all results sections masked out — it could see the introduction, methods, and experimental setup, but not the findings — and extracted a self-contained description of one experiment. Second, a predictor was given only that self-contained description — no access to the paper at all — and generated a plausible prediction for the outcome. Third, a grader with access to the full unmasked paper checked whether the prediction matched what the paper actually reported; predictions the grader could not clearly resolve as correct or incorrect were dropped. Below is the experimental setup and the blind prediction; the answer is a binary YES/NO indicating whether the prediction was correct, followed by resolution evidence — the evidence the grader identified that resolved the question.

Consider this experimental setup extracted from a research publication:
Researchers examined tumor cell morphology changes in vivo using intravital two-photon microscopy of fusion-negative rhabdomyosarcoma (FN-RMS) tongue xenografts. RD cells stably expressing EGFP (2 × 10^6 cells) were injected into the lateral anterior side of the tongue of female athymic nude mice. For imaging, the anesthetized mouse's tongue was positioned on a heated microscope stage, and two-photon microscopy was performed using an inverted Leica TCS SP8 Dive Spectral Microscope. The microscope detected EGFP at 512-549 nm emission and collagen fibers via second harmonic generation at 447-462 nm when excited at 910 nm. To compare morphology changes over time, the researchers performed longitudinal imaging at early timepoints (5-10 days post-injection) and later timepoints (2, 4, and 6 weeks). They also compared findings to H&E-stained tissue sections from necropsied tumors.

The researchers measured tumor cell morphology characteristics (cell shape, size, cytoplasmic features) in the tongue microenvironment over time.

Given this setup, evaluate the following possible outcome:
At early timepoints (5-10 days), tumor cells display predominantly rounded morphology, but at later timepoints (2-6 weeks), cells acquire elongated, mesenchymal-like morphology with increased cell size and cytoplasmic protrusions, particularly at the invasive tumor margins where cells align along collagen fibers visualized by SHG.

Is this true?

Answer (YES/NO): NO